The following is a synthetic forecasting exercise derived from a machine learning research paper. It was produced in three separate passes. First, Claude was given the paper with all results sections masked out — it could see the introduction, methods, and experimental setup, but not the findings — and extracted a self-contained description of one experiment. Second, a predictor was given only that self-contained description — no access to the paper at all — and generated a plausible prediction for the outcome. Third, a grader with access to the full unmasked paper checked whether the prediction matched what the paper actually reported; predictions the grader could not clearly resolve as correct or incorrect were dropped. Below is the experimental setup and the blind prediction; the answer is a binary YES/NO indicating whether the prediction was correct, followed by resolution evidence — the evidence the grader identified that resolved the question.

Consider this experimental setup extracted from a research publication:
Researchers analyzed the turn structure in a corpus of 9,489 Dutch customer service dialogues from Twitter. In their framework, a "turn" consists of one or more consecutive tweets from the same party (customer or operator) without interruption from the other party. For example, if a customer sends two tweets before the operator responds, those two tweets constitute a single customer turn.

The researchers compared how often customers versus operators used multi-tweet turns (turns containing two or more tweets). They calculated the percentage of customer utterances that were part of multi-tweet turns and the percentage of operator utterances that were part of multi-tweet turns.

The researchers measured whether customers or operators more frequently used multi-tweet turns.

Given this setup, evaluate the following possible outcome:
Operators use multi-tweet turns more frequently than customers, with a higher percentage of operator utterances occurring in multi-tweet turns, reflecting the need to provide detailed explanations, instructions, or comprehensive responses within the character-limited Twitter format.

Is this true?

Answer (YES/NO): YES